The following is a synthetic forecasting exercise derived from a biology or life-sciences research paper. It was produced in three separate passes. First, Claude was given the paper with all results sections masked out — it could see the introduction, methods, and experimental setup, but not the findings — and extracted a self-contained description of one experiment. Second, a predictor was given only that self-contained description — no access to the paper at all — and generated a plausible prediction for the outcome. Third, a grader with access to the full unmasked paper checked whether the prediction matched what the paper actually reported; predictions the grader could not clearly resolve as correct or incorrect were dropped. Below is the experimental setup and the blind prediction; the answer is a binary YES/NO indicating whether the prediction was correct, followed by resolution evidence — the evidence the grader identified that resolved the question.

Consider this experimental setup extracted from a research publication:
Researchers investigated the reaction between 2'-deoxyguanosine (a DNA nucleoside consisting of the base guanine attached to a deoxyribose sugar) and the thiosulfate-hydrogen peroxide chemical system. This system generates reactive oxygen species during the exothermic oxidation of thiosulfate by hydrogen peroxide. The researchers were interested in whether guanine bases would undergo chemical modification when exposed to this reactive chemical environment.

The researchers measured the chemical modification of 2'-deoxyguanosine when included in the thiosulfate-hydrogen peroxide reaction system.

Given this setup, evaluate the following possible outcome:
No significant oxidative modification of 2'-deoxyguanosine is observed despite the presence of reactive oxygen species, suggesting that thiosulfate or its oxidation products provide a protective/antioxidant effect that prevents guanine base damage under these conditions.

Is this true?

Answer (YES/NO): NO